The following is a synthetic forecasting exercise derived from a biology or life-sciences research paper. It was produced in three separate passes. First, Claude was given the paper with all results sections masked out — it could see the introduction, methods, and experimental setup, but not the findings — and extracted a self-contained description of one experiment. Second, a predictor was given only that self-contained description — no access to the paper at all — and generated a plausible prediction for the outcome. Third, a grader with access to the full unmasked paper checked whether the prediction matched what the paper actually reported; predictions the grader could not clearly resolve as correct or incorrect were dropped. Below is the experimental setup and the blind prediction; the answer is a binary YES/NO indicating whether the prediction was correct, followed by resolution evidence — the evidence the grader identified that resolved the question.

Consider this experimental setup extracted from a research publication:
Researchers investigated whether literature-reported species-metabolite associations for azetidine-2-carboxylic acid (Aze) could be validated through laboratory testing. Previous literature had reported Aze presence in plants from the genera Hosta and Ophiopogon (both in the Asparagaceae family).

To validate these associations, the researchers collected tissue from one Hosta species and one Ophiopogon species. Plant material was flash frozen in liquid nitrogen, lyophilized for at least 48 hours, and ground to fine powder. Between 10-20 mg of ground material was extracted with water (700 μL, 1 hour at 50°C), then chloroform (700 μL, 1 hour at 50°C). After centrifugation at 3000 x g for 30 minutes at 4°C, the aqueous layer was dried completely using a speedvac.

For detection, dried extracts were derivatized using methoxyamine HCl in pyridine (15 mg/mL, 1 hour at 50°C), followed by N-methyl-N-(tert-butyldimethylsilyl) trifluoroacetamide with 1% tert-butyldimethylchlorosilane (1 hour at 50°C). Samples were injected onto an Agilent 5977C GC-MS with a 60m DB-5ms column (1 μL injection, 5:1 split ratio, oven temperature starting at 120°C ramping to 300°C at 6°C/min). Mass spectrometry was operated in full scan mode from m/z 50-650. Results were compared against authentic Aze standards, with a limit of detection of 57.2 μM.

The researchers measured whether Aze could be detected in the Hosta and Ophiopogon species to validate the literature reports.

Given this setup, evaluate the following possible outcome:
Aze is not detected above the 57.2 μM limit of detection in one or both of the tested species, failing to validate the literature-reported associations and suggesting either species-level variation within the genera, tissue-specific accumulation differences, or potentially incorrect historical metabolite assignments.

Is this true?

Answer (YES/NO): YES